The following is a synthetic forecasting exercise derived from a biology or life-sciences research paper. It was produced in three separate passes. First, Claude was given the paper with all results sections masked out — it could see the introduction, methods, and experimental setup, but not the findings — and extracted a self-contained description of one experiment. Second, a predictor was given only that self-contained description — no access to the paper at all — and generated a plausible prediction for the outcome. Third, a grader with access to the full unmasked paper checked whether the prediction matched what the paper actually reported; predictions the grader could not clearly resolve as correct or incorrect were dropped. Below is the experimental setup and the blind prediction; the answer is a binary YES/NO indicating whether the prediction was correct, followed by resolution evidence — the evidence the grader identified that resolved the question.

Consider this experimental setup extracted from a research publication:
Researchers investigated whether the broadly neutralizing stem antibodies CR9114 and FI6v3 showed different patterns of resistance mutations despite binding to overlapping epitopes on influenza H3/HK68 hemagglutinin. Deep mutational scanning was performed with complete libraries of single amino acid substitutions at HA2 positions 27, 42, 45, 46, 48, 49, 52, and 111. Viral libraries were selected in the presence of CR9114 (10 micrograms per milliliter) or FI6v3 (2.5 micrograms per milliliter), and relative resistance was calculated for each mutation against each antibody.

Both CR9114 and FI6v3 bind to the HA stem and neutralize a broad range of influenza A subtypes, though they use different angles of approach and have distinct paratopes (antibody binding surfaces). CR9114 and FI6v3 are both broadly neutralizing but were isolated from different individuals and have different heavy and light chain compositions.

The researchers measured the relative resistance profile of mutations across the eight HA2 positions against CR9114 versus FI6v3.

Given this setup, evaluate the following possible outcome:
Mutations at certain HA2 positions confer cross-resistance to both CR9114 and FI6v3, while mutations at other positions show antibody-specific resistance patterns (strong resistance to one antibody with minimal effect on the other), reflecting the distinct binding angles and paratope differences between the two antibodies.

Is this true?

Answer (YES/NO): NO